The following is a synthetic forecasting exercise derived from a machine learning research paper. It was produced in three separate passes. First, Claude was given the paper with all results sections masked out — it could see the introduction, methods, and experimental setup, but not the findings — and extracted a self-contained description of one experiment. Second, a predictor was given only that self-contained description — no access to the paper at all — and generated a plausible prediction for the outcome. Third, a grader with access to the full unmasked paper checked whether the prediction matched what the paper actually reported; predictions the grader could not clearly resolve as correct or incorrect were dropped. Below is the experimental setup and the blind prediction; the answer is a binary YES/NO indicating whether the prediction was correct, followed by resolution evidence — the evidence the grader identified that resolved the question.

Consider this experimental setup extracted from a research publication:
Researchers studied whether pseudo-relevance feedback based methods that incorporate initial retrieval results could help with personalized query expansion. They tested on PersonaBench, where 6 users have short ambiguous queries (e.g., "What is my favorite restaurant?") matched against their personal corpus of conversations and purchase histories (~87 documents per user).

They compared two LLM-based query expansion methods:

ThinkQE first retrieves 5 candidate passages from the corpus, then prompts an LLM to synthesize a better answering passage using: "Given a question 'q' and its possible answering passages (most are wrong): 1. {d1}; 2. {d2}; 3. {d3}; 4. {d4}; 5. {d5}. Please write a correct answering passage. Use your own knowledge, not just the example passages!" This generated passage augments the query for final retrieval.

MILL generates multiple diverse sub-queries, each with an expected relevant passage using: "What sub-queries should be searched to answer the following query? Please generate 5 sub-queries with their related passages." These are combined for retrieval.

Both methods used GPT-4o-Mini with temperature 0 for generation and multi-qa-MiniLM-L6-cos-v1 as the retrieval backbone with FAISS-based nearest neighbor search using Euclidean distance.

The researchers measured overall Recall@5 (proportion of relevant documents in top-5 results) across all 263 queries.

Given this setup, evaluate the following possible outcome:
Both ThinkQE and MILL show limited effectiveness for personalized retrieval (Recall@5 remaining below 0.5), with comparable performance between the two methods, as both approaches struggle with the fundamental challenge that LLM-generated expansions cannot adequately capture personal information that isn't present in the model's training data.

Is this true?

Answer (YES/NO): NO